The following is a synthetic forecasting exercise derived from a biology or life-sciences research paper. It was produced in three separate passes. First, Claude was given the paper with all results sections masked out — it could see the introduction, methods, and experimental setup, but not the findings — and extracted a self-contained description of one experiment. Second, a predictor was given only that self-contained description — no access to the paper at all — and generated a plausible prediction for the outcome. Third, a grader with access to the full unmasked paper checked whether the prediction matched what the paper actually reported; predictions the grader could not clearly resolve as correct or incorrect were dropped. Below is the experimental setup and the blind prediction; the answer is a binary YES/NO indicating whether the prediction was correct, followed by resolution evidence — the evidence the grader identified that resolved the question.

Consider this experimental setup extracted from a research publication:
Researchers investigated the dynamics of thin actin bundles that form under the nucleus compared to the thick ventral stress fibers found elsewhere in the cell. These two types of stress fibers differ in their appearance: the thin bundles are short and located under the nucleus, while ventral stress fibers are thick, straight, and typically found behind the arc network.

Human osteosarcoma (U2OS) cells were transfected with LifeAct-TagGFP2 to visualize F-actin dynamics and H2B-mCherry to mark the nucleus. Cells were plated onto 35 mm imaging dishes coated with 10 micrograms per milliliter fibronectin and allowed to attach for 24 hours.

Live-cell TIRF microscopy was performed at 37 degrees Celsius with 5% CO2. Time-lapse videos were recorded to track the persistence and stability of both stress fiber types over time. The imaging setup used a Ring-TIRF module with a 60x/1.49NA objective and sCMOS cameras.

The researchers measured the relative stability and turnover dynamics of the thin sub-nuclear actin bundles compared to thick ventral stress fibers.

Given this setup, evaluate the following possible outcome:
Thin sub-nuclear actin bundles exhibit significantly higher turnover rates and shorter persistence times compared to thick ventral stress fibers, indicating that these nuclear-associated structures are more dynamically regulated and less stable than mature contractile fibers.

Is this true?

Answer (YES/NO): YES